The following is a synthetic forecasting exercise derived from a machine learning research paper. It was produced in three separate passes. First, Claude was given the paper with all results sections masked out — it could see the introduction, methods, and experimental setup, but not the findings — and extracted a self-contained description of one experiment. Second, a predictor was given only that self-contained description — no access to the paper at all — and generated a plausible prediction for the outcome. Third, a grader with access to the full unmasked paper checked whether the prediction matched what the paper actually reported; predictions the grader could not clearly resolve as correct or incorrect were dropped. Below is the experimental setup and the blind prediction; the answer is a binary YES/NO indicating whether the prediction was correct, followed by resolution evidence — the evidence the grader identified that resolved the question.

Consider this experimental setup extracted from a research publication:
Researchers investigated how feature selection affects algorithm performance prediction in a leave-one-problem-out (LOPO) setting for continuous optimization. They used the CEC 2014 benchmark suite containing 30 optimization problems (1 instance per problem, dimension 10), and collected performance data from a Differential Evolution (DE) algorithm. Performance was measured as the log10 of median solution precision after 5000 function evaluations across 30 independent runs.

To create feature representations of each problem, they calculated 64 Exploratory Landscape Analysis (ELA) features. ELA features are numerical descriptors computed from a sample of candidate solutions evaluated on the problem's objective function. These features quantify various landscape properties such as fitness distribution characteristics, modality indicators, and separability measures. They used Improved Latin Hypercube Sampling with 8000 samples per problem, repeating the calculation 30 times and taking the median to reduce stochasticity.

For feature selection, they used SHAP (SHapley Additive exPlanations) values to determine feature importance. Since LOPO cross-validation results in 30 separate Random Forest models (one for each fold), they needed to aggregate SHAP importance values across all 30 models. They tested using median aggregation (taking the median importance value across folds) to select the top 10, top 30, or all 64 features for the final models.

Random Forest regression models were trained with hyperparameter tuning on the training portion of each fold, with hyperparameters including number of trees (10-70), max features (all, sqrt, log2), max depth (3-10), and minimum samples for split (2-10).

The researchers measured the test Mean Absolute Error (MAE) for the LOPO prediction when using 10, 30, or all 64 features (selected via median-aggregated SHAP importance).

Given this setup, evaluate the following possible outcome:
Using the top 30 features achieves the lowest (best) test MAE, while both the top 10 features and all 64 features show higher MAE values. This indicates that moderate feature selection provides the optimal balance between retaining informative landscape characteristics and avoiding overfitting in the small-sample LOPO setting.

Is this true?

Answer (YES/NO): YES